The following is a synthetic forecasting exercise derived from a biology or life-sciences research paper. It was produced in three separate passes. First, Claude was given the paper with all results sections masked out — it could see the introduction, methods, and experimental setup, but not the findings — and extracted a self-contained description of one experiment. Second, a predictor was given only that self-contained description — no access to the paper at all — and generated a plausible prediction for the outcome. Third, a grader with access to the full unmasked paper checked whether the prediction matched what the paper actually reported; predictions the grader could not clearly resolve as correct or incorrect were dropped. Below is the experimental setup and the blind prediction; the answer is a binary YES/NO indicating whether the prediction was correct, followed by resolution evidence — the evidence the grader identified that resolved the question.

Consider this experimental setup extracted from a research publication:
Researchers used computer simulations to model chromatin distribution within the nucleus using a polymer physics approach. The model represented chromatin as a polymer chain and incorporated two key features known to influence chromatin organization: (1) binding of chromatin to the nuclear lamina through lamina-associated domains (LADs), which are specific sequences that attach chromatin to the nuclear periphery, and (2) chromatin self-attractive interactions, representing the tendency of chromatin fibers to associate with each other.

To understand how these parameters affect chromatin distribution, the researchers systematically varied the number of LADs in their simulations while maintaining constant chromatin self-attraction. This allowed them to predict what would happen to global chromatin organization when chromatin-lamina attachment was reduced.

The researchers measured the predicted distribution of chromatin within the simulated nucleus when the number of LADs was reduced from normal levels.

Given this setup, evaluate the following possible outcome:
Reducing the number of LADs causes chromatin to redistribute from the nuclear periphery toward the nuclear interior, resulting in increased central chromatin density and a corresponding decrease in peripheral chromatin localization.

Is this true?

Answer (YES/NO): YES